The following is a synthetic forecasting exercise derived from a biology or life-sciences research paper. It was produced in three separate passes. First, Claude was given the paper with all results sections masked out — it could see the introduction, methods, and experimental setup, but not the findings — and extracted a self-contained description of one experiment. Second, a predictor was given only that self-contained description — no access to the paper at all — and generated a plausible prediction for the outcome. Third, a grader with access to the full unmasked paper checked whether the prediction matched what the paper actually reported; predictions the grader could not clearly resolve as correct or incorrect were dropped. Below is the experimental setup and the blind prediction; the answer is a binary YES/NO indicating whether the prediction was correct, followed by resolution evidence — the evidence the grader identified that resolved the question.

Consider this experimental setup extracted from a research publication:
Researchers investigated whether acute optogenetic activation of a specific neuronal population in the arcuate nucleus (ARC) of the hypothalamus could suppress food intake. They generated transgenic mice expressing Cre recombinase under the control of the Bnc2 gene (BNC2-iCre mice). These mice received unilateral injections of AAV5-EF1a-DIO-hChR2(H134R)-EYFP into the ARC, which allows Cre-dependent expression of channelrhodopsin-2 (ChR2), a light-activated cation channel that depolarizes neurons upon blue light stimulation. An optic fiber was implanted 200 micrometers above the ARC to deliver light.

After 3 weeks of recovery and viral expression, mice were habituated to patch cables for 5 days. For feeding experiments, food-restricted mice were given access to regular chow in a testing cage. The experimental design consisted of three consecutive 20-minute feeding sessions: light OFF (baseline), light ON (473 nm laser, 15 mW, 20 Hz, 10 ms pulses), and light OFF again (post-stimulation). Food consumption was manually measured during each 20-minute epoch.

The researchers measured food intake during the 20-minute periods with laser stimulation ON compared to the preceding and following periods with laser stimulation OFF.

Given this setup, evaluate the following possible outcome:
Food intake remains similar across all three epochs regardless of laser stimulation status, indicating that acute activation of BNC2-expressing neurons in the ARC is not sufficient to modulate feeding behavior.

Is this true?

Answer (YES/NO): NO